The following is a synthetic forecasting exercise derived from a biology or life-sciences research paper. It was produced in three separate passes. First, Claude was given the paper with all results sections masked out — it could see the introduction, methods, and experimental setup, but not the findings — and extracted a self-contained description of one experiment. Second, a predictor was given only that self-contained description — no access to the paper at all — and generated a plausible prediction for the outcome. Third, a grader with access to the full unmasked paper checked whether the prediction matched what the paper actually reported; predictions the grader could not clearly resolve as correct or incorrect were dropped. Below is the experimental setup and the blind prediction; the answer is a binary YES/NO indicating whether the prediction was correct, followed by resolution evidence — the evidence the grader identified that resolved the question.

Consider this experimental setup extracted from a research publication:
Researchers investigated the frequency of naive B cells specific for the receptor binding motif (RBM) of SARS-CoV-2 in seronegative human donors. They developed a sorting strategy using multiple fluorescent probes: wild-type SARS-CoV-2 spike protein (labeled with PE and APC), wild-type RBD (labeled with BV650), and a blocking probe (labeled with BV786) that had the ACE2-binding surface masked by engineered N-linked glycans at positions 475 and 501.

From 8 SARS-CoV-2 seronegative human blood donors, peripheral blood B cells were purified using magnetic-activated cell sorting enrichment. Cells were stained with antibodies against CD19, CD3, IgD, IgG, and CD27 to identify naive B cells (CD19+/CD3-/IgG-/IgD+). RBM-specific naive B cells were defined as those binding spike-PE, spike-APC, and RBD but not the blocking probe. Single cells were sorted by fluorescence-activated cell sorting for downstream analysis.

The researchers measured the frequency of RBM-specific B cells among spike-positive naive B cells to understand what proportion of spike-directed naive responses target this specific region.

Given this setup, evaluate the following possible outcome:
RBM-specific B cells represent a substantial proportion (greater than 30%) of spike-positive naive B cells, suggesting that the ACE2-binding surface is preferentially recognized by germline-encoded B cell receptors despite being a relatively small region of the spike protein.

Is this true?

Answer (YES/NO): NO